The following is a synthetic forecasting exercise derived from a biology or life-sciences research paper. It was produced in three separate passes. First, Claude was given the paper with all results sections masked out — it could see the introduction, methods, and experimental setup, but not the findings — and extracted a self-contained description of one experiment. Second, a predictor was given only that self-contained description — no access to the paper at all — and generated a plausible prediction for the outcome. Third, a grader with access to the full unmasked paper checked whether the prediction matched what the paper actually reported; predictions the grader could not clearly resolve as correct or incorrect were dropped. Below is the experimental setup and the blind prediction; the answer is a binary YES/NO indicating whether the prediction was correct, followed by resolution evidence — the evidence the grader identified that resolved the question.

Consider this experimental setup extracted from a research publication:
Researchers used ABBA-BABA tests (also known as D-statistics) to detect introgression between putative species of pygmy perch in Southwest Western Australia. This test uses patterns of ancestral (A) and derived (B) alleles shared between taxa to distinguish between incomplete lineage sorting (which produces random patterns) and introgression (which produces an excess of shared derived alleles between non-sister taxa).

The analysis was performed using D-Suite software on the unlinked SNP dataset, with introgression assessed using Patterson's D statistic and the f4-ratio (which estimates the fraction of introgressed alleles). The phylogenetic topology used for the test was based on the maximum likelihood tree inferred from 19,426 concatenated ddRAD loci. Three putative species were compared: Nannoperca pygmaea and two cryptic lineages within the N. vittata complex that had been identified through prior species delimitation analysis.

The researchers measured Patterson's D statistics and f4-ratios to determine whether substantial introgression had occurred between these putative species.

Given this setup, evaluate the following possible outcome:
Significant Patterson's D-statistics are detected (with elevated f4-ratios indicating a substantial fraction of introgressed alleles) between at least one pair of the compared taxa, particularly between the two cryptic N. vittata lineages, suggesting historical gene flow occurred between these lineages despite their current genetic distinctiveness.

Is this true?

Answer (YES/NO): NO